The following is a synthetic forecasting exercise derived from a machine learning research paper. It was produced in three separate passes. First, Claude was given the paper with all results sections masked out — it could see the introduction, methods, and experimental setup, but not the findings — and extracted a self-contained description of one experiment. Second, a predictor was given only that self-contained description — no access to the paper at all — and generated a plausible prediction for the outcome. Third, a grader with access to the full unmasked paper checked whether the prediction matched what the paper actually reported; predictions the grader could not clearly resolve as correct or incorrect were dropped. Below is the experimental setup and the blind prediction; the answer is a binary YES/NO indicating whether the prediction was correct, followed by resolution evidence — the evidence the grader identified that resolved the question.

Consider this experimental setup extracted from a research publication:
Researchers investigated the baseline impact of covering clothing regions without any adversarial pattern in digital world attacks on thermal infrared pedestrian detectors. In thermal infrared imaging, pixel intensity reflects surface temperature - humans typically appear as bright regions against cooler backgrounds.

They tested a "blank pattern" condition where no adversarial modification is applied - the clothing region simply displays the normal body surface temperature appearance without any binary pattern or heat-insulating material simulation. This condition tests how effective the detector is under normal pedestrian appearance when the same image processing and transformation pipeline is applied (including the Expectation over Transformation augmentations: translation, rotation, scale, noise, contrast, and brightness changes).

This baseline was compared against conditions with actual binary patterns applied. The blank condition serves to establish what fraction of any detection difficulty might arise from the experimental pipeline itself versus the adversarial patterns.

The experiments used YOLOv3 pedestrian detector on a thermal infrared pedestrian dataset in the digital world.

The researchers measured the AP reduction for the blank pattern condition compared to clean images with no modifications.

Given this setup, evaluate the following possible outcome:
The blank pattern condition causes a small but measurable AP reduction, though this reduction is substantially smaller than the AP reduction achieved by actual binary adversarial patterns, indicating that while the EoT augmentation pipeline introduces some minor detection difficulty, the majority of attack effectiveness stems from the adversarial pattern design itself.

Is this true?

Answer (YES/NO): NO